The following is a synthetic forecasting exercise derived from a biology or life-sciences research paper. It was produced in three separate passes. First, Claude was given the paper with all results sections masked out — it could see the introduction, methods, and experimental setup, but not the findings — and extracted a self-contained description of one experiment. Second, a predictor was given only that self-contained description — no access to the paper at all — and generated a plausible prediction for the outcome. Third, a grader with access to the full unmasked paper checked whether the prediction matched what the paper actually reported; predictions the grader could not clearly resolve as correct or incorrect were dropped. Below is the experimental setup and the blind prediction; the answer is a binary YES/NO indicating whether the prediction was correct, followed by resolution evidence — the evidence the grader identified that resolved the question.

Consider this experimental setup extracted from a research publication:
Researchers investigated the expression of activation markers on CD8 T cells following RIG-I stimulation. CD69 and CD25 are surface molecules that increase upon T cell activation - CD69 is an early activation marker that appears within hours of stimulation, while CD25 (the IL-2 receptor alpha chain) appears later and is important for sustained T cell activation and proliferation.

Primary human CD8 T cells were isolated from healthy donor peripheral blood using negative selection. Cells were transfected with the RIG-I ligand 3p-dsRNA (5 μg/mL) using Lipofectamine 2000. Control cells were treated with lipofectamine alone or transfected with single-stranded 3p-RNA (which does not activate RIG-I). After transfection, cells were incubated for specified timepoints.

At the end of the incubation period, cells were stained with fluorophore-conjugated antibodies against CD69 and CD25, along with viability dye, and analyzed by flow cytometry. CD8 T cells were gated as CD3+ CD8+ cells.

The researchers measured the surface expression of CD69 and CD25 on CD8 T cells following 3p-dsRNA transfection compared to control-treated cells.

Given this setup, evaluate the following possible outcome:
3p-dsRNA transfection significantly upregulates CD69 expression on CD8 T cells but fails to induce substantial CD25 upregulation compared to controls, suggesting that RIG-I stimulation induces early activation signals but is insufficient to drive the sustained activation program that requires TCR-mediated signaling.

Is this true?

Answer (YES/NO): YES